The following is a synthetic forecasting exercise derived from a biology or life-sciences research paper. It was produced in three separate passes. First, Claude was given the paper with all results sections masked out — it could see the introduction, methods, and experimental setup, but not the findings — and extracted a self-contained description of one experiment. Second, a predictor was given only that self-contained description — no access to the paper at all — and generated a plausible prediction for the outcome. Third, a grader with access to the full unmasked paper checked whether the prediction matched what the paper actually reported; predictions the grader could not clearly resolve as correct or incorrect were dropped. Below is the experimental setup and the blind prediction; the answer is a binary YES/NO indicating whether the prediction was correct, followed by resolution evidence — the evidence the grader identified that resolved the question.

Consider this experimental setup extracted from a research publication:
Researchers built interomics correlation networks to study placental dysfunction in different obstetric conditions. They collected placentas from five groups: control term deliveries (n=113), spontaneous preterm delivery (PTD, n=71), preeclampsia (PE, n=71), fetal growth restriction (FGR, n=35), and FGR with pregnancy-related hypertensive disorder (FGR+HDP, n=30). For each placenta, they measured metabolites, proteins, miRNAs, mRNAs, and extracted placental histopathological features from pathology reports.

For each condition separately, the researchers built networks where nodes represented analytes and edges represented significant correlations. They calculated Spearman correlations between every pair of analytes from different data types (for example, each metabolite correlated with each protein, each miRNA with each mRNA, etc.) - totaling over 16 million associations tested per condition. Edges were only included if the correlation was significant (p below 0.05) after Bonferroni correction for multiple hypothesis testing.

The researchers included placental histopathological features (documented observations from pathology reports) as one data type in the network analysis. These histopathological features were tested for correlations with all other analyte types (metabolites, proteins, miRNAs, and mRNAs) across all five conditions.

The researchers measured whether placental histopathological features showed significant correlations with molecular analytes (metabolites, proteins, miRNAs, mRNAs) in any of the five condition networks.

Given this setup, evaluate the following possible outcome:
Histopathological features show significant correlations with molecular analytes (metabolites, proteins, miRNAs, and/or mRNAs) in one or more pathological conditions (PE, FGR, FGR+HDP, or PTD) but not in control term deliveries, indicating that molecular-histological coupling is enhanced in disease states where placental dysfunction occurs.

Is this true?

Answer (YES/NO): NO